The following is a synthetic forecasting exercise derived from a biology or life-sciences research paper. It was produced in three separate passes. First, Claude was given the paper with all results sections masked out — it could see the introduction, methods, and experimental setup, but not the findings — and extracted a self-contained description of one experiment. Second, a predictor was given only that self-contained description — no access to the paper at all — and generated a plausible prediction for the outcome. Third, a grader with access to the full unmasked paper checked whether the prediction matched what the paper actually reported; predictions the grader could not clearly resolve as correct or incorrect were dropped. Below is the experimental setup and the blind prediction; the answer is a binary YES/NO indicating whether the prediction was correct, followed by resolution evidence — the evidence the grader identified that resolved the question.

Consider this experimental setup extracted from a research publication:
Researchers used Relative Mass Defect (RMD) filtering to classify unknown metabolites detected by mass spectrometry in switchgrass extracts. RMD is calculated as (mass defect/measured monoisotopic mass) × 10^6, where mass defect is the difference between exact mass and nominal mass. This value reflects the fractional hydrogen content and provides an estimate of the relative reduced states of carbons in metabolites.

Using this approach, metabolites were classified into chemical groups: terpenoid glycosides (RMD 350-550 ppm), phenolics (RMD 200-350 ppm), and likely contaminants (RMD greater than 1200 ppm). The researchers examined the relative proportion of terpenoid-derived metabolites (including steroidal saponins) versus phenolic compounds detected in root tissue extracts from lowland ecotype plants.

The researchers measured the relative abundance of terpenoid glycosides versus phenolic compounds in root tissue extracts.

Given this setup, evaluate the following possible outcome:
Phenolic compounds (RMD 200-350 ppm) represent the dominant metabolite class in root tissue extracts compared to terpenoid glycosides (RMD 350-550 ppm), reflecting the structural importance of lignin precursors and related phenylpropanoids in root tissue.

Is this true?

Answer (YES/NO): NO